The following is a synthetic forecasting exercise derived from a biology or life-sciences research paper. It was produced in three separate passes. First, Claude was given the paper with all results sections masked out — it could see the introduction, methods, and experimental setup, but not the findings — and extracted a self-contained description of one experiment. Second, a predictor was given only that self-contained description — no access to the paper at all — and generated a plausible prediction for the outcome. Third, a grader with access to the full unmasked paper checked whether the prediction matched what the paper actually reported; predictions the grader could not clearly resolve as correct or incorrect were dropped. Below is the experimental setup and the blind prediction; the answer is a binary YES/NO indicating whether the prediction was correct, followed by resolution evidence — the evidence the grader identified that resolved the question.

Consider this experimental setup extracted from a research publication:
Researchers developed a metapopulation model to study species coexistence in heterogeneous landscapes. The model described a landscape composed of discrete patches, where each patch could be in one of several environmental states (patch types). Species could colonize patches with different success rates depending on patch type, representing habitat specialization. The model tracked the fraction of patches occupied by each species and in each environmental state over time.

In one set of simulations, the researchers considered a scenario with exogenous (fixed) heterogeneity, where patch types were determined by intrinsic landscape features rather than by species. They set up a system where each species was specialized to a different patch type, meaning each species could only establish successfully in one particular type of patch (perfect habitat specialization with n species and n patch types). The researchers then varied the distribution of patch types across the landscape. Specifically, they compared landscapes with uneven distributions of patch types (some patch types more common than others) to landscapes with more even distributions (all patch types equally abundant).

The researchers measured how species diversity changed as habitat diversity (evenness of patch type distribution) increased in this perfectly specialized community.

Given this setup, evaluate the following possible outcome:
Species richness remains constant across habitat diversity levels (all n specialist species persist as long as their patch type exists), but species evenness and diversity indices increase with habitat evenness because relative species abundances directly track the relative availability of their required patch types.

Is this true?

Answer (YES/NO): NO